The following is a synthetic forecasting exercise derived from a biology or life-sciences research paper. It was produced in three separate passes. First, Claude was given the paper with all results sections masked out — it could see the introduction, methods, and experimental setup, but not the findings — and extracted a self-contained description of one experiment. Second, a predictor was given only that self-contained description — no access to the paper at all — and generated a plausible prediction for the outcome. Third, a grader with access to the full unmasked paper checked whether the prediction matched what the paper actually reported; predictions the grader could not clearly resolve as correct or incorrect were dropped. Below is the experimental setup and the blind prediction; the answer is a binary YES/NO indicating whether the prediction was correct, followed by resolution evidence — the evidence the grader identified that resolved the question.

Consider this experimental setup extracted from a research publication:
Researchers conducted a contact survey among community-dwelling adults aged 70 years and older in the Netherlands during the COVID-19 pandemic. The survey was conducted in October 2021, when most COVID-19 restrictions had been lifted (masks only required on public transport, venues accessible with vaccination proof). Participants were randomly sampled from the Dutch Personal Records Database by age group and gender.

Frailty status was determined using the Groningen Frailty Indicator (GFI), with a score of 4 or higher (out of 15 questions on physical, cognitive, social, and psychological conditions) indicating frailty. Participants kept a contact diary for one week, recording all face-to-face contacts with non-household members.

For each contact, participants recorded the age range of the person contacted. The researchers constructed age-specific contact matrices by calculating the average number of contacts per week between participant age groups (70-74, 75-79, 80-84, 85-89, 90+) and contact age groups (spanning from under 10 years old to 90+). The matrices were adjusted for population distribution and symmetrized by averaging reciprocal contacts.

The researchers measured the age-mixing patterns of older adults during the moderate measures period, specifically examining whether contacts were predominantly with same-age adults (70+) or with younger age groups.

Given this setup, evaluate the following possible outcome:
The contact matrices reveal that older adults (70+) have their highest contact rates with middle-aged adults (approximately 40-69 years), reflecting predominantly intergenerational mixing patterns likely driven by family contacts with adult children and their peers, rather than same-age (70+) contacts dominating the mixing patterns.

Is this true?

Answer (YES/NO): NO